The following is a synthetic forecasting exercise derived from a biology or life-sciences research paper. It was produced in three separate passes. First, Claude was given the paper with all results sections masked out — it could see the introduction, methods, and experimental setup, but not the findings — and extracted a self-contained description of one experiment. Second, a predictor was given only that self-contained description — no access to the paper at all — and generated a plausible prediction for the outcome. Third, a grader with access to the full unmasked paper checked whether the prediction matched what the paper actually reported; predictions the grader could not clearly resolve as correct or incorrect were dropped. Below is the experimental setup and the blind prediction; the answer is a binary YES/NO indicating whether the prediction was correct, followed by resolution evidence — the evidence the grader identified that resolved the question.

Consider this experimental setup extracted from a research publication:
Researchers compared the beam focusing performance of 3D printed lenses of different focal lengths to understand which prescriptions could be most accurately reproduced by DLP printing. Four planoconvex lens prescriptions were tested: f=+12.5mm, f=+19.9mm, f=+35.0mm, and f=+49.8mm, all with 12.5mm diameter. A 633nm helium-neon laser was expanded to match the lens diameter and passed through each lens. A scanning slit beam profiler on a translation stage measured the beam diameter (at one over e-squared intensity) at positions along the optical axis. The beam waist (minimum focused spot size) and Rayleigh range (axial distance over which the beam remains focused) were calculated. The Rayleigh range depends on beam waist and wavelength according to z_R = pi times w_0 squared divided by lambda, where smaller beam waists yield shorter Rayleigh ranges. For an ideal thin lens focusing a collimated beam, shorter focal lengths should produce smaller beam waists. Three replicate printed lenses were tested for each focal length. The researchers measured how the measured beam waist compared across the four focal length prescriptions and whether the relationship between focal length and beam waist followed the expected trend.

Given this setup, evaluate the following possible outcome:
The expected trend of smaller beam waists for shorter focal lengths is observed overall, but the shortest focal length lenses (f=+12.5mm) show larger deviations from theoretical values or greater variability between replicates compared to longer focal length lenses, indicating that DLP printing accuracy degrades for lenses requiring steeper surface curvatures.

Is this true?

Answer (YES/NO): NO